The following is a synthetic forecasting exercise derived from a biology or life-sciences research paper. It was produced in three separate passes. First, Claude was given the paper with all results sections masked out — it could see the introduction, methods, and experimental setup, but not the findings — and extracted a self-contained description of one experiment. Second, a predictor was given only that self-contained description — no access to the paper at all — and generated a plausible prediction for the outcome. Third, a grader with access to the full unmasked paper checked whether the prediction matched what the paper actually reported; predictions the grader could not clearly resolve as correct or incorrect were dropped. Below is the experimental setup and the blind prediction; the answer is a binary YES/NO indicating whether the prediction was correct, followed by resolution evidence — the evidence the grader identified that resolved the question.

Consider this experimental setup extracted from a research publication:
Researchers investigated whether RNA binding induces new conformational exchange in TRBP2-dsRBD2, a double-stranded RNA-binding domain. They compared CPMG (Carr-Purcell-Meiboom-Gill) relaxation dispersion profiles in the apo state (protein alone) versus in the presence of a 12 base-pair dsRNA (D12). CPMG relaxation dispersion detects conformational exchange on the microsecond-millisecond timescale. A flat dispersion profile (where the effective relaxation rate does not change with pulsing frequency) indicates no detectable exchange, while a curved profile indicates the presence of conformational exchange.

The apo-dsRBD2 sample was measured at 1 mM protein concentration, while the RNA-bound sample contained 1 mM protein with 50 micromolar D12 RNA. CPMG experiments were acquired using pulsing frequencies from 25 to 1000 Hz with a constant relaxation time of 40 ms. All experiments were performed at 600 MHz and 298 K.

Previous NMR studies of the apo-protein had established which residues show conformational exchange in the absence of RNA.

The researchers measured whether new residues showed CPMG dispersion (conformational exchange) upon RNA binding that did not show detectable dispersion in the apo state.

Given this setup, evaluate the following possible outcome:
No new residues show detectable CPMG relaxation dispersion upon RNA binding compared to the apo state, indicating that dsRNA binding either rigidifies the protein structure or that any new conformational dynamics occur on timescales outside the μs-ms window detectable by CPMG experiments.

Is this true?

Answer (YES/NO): YES